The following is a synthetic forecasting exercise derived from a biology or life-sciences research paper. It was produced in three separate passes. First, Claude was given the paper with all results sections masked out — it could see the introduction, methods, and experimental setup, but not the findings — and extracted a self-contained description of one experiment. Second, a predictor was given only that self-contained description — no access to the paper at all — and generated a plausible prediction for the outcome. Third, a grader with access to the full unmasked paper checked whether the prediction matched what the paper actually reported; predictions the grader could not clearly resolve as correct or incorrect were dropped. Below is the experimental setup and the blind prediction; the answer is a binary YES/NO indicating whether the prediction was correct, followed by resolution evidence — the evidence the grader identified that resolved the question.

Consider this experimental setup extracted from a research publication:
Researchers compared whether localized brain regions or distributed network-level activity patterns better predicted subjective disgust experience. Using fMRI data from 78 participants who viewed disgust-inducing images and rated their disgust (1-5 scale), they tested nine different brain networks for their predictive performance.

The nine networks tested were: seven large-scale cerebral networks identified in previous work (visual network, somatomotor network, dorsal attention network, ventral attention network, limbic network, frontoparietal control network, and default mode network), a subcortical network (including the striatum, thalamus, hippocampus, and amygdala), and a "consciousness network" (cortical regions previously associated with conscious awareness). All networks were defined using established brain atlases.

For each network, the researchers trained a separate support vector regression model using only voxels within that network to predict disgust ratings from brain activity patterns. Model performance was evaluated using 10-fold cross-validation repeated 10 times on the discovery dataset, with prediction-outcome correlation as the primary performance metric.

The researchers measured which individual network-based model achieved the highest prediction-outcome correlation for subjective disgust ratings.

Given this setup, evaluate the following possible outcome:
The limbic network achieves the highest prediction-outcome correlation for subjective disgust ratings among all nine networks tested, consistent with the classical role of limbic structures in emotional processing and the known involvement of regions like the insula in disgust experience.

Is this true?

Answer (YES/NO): NO